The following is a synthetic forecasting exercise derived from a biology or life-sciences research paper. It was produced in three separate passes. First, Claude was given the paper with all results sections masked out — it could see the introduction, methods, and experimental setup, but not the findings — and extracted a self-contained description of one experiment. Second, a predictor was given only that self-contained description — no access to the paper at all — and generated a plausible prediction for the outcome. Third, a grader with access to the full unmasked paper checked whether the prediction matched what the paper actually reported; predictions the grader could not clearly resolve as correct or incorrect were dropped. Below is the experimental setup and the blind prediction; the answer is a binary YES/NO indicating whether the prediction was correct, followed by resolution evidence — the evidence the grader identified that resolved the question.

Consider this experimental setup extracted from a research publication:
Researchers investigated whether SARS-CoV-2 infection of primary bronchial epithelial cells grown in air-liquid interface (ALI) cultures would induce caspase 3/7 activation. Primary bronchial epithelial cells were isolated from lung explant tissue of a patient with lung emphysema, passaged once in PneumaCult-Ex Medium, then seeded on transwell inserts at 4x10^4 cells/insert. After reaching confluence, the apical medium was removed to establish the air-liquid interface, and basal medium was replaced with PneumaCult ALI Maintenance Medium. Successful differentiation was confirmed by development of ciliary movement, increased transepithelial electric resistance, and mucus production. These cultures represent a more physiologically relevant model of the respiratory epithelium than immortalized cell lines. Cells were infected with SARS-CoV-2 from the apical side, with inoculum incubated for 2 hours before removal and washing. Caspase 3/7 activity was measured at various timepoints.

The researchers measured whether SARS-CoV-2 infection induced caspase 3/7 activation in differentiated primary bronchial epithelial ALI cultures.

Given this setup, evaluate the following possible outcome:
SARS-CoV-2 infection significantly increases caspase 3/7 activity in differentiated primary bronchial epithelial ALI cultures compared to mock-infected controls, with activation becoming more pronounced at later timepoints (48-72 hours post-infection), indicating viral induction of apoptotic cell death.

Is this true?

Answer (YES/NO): NO